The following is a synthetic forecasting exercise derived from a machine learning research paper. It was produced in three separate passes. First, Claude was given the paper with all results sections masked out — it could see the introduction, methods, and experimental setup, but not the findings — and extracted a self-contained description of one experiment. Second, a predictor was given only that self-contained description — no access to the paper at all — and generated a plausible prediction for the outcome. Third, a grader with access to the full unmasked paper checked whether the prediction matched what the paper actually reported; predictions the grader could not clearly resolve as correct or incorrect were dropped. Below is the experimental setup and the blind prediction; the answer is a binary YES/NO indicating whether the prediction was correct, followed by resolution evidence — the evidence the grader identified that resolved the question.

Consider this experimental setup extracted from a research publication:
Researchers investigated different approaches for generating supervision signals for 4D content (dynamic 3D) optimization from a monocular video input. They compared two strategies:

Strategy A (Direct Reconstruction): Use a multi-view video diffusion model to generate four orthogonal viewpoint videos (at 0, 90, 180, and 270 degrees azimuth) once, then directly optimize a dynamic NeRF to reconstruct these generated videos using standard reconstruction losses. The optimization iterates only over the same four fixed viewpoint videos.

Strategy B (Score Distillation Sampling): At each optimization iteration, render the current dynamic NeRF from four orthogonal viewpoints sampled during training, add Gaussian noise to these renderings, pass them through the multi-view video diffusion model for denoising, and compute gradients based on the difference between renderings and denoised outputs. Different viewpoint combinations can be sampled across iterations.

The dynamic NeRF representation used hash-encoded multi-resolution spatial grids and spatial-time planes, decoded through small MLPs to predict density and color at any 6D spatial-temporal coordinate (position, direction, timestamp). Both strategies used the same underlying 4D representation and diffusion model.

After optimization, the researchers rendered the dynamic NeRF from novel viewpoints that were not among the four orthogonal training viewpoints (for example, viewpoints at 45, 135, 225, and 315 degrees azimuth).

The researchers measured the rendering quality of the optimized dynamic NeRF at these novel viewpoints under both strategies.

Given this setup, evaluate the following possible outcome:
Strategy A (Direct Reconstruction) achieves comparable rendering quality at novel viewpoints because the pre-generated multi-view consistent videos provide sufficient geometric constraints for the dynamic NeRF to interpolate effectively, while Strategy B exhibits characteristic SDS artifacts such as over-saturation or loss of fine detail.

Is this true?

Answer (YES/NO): NO